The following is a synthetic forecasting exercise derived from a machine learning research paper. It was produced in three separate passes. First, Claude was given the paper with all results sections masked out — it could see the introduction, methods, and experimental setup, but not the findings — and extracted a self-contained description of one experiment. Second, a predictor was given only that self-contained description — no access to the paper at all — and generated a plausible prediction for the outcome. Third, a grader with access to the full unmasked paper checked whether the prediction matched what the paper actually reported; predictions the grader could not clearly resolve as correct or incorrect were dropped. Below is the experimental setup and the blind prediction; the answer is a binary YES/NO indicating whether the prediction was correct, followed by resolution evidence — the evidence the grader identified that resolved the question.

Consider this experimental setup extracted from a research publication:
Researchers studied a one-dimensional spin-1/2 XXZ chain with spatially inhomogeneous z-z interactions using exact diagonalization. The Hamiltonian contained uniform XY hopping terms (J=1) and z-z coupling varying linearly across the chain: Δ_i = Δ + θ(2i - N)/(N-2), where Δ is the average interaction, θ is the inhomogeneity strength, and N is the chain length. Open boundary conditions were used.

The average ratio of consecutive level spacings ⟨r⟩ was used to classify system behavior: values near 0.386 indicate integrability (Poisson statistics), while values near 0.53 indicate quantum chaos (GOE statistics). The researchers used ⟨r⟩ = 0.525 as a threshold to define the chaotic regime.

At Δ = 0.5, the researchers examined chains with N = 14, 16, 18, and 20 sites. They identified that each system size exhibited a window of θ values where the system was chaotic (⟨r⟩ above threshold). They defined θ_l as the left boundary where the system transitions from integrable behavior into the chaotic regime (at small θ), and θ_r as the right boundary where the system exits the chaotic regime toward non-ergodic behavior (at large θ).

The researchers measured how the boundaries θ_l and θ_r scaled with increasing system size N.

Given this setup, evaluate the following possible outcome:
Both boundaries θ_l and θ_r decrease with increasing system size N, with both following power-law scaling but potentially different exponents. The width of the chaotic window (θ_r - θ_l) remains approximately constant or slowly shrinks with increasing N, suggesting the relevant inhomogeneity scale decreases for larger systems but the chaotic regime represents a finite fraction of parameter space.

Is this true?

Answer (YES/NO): NO